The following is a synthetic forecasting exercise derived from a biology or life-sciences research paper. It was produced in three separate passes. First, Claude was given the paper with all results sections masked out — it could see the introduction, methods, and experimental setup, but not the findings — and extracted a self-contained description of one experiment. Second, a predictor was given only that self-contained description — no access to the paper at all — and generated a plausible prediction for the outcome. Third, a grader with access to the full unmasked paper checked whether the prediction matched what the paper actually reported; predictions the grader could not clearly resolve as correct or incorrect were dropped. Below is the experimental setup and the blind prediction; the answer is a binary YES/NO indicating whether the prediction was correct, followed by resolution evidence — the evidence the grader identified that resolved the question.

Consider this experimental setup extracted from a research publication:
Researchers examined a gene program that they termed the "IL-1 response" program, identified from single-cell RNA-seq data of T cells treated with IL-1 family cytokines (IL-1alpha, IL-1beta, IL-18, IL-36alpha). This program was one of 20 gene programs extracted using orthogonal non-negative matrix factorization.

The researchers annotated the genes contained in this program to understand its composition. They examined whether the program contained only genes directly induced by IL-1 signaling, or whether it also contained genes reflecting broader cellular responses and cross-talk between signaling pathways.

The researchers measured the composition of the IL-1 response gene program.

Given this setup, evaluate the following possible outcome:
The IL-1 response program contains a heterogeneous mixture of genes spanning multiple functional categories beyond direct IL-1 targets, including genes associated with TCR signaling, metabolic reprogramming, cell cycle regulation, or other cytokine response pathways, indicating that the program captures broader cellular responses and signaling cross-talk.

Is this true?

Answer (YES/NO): YES